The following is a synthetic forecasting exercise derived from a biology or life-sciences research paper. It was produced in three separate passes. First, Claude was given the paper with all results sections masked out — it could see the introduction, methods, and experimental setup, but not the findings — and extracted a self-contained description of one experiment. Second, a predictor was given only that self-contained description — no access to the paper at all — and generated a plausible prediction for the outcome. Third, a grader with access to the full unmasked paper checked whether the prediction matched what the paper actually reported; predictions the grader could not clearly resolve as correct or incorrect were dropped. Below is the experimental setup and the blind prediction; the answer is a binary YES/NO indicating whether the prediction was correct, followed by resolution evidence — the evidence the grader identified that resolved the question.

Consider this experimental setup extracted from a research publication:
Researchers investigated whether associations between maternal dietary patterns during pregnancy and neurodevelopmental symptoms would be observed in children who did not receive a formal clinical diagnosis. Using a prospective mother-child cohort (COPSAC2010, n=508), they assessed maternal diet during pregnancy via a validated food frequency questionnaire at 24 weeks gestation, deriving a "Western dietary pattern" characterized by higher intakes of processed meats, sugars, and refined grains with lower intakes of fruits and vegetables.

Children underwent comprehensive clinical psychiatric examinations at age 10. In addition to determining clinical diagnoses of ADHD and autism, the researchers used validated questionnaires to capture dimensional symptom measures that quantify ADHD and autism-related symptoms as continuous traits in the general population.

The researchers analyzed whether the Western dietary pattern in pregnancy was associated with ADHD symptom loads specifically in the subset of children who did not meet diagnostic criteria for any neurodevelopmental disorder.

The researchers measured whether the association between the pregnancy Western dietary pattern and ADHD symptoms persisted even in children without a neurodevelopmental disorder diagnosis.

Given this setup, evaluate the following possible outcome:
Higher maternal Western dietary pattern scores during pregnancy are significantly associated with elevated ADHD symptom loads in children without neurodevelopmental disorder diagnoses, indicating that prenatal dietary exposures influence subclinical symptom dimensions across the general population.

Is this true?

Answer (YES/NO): YES